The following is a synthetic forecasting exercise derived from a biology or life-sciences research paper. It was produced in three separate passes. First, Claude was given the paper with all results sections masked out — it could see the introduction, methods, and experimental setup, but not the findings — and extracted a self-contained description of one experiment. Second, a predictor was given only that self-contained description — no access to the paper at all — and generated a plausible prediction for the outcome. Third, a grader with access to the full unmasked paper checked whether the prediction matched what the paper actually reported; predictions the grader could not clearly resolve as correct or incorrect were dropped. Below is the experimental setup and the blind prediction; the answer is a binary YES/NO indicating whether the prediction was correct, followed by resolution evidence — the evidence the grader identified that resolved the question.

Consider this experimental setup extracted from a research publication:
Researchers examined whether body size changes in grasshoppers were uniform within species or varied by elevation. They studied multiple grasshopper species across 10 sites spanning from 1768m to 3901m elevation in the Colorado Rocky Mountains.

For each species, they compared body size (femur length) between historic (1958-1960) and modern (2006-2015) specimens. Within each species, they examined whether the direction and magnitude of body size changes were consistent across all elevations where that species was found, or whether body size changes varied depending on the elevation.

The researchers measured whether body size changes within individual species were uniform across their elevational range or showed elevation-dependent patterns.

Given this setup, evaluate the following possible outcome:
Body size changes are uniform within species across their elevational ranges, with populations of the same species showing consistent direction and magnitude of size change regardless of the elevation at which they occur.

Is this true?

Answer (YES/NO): NO